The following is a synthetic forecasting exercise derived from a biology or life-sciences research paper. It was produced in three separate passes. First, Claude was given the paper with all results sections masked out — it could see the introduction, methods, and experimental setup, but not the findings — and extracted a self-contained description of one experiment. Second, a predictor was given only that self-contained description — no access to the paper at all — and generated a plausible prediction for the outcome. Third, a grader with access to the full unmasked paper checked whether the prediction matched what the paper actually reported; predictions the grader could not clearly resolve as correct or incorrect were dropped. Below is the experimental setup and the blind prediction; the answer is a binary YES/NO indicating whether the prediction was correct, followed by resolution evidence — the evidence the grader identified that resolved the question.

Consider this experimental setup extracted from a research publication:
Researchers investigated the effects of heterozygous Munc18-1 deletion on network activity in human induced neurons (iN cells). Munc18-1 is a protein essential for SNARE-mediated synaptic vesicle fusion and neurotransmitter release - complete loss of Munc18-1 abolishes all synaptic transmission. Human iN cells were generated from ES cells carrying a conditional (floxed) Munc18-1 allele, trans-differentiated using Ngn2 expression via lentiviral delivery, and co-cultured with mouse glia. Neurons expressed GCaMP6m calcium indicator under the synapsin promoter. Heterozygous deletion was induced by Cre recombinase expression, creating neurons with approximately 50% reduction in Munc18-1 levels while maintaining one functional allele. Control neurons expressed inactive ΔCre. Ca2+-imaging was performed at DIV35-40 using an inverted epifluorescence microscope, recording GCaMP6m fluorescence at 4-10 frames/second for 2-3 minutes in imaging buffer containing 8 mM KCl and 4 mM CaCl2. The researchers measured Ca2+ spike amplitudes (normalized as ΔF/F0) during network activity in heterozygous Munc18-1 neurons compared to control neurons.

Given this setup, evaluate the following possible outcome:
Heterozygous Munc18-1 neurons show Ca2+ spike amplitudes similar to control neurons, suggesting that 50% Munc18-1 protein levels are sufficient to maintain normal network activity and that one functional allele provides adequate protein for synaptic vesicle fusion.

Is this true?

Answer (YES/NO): NO